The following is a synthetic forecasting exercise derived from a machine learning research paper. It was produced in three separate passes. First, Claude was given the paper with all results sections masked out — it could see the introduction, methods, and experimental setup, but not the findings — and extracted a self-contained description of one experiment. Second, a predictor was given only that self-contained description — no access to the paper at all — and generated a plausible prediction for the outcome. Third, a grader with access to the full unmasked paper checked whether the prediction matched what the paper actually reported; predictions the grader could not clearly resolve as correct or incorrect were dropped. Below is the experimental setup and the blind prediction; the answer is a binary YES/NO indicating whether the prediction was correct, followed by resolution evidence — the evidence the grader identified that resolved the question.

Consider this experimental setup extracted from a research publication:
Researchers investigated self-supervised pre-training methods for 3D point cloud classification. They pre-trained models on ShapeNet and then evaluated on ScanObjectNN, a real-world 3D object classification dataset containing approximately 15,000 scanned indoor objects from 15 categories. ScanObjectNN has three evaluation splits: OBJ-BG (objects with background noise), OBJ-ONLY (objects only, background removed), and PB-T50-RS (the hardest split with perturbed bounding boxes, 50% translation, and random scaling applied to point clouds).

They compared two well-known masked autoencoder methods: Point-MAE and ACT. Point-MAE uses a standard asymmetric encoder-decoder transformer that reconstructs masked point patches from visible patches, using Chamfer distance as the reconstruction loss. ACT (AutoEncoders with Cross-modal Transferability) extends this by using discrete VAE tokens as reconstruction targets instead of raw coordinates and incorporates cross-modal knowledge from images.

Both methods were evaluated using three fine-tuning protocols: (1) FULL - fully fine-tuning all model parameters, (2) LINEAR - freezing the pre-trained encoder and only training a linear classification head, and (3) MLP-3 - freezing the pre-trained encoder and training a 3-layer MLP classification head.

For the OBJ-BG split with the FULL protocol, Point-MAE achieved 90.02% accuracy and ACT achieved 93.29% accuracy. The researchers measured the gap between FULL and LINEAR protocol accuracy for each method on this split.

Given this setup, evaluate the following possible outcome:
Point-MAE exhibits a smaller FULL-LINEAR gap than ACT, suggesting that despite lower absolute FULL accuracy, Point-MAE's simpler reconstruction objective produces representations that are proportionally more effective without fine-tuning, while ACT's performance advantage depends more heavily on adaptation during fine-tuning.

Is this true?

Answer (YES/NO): YES